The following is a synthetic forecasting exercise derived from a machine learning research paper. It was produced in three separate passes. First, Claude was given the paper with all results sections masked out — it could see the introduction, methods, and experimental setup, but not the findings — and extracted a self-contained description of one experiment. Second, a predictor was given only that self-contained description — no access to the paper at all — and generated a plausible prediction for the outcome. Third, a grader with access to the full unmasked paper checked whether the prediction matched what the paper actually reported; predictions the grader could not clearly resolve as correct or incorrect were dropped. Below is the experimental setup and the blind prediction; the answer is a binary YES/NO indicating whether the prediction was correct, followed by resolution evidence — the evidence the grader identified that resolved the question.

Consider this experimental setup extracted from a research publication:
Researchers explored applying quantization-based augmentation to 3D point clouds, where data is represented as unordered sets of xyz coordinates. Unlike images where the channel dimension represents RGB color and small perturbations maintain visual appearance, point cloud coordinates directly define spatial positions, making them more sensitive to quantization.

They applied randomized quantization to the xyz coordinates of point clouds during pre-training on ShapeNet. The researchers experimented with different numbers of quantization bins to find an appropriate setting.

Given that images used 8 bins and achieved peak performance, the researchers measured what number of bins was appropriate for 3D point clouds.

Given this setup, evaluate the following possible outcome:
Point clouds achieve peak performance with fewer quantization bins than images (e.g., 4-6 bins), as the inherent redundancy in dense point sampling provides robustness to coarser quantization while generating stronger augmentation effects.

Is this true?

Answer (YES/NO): NO